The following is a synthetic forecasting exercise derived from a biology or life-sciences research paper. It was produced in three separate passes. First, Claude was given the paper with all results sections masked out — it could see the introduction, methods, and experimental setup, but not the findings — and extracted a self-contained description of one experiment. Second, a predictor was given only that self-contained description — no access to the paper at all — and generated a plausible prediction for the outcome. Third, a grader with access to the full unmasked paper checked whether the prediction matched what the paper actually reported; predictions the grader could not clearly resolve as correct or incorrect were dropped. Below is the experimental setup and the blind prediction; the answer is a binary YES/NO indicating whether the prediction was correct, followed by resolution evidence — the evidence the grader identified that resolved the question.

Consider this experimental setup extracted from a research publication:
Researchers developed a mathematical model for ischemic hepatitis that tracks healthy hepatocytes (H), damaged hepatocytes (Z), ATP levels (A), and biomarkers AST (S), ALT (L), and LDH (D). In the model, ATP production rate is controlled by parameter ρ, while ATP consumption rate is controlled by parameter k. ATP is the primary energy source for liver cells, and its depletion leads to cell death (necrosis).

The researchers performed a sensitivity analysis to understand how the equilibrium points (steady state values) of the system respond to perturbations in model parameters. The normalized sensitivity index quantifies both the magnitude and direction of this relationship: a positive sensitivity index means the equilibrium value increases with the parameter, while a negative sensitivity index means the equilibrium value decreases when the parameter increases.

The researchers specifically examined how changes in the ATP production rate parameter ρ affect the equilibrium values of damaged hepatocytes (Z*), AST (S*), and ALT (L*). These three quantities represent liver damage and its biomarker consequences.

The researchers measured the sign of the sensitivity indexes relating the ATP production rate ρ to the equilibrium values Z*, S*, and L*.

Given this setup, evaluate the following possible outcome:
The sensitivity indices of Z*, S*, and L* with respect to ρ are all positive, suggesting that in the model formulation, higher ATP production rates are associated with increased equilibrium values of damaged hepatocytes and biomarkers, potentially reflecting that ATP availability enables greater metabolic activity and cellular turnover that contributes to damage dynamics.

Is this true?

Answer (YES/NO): NO